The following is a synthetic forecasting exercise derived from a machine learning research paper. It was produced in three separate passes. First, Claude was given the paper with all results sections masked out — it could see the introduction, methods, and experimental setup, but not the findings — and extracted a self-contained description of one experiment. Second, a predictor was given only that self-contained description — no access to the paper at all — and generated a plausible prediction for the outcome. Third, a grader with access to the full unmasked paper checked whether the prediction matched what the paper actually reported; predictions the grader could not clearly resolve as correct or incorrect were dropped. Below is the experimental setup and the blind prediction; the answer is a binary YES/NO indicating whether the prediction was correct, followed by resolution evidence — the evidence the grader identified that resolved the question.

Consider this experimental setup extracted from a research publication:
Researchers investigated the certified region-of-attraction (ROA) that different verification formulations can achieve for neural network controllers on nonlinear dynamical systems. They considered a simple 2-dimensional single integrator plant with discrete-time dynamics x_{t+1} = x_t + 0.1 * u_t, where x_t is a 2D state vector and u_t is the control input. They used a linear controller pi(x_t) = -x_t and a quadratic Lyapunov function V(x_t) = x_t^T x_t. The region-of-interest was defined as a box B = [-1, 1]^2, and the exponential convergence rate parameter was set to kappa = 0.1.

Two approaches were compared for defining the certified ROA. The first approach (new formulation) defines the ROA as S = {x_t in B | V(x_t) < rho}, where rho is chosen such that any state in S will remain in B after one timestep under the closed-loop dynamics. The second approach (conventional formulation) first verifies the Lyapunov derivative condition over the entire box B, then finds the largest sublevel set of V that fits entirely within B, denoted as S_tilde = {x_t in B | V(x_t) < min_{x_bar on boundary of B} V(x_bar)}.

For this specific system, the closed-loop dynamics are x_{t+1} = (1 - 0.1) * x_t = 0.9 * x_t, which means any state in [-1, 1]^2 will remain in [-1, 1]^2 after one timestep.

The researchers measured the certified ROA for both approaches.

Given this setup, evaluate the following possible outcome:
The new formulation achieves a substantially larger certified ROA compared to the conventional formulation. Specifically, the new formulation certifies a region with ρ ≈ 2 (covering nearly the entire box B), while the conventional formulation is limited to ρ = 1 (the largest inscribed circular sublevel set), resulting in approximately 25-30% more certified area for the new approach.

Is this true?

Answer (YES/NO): NO